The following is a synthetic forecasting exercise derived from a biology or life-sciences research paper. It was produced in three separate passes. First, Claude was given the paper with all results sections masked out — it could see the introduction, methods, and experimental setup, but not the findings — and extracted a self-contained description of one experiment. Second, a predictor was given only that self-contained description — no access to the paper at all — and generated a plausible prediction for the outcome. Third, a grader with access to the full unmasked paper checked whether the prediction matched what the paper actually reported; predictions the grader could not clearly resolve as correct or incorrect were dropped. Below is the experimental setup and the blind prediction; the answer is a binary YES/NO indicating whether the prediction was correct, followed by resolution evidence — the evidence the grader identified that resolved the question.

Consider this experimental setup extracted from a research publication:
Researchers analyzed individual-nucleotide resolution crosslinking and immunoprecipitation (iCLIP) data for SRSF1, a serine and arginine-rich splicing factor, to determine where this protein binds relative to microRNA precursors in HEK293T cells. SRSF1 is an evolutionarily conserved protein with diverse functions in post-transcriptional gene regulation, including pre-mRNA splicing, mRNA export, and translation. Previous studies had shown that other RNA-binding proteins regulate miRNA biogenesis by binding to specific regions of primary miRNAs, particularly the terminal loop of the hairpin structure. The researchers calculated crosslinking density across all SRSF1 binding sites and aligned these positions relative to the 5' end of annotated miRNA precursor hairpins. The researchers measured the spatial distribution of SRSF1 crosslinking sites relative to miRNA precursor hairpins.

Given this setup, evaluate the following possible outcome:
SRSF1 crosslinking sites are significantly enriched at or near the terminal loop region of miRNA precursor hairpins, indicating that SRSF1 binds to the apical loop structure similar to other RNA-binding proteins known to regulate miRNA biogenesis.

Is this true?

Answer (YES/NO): NO